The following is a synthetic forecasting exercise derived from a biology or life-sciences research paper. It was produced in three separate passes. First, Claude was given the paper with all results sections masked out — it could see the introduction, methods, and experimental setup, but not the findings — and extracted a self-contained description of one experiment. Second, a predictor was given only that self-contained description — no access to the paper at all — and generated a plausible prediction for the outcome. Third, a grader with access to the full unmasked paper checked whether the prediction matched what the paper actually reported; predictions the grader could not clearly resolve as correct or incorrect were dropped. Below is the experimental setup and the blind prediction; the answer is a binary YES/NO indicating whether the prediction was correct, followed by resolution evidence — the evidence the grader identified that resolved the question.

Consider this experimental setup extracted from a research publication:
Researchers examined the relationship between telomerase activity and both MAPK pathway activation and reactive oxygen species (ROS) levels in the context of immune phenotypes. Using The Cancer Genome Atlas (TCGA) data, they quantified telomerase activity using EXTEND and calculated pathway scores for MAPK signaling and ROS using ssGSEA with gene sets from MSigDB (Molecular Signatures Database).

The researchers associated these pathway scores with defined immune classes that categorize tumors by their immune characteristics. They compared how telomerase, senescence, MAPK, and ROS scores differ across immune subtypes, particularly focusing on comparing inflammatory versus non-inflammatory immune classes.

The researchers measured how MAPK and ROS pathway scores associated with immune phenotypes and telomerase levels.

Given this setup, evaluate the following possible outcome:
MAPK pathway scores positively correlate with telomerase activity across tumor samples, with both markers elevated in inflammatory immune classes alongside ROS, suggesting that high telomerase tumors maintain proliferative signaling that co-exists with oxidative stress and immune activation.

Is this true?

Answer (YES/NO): NO